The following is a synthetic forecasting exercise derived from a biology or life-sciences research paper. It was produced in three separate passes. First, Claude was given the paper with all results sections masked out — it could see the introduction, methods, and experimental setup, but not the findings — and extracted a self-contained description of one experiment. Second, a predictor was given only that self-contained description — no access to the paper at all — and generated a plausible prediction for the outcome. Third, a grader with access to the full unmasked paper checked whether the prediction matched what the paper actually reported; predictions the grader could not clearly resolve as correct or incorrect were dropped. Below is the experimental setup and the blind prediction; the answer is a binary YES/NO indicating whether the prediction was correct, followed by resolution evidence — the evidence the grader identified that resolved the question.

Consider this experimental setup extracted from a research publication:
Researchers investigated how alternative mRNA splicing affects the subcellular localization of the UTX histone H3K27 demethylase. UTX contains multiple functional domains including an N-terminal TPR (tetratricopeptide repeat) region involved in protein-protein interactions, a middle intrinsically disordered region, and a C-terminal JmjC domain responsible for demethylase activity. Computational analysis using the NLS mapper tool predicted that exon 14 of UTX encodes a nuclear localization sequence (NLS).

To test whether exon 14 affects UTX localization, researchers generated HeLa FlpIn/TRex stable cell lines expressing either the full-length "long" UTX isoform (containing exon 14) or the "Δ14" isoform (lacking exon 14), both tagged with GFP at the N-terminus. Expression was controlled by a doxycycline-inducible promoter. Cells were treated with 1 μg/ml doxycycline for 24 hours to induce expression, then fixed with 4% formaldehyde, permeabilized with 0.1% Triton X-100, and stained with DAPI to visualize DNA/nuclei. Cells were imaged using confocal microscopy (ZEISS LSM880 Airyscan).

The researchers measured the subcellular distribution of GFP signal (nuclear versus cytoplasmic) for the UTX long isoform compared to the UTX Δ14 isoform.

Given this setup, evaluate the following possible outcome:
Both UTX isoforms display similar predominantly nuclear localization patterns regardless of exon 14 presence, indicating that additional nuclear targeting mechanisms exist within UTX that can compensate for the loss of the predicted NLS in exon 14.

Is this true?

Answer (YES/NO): NO